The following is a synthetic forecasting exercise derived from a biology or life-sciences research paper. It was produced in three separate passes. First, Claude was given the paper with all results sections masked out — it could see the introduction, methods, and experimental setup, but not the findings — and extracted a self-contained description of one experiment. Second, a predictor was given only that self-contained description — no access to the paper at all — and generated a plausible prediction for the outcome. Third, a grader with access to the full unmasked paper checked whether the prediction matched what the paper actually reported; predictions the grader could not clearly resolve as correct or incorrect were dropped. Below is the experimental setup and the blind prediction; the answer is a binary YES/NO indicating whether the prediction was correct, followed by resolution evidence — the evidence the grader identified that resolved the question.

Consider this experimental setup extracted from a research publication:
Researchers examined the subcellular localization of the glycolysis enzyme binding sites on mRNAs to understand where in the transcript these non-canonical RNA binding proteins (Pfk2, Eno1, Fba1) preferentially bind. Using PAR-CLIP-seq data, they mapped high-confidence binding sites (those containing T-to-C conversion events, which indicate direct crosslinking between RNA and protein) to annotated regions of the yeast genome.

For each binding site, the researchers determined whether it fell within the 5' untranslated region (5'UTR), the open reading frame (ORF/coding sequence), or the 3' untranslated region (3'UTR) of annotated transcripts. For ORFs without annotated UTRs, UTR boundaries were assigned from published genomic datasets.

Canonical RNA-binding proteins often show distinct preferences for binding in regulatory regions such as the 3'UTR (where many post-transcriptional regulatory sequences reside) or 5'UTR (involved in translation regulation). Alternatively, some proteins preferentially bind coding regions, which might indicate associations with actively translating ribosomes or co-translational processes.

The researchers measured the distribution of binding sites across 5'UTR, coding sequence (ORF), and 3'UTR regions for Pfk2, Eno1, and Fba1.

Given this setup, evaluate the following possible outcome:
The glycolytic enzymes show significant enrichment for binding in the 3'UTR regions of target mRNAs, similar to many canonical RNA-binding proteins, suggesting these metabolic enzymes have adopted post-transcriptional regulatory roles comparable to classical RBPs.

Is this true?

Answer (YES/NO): NO